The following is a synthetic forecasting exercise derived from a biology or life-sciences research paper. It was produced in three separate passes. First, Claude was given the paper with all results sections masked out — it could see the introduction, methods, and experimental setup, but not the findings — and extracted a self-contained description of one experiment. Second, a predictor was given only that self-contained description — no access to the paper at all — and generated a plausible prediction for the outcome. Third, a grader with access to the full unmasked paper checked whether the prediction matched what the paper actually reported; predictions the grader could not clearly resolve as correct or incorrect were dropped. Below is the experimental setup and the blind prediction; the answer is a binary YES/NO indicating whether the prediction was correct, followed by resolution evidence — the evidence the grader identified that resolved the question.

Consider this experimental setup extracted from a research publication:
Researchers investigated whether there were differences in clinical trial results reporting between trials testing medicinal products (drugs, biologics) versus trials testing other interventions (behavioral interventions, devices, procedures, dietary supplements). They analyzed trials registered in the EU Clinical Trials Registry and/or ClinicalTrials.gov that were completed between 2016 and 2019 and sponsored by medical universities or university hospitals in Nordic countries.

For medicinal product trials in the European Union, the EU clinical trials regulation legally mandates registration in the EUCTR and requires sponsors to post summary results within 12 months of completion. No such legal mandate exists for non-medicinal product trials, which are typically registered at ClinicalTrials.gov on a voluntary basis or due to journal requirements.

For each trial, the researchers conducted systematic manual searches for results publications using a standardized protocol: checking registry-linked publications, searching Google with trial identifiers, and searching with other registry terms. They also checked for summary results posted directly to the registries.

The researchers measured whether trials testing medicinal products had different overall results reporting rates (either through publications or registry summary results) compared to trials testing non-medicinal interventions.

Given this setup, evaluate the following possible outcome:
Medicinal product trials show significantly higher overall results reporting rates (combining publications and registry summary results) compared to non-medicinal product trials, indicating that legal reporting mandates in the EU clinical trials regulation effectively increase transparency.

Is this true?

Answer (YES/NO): NO